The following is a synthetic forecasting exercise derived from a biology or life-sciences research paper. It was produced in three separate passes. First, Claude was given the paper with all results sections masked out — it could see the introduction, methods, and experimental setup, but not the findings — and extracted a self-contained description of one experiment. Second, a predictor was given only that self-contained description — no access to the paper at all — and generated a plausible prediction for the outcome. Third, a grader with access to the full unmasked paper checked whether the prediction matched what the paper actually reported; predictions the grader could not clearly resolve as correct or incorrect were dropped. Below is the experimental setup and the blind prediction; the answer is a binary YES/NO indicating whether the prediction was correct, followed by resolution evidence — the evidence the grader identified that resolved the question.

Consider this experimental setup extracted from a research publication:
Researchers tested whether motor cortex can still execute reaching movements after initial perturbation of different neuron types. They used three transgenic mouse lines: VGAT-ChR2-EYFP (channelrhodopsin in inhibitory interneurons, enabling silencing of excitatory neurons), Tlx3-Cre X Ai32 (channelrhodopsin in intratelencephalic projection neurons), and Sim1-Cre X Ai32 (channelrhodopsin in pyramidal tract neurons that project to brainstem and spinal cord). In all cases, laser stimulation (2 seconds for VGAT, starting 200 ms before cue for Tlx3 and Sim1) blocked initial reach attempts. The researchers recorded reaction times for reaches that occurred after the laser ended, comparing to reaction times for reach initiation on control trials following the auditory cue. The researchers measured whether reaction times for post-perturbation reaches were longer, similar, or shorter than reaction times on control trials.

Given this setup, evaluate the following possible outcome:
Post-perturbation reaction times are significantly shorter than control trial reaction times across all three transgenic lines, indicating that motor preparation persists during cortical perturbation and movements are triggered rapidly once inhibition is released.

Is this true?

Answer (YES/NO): NO